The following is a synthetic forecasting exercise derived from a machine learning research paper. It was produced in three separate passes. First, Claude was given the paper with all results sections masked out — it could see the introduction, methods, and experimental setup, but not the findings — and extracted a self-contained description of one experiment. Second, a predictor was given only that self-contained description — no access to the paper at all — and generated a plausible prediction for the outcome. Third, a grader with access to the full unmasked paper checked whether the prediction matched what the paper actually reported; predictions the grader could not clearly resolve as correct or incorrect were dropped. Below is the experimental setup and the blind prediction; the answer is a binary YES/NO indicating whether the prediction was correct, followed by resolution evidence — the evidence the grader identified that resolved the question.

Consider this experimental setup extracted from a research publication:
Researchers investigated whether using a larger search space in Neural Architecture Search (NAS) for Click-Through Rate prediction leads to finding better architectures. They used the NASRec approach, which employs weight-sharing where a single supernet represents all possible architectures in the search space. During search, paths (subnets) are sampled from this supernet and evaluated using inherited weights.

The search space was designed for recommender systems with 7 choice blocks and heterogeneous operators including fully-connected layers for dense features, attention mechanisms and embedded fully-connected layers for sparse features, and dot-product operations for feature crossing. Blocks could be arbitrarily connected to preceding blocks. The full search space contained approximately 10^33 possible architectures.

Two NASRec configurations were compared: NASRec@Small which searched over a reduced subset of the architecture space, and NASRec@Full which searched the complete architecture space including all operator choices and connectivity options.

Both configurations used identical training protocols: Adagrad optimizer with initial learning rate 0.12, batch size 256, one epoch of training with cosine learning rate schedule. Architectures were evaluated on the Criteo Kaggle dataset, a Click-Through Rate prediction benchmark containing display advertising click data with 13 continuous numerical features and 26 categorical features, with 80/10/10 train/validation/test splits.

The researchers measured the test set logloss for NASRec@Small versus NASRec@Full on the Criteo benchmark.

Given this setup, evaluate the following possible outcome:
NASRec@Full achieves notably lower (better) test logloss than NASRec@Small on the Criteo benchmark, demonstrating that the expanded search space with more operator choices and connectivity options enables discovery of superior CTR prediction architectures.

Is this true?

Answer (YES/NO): NO